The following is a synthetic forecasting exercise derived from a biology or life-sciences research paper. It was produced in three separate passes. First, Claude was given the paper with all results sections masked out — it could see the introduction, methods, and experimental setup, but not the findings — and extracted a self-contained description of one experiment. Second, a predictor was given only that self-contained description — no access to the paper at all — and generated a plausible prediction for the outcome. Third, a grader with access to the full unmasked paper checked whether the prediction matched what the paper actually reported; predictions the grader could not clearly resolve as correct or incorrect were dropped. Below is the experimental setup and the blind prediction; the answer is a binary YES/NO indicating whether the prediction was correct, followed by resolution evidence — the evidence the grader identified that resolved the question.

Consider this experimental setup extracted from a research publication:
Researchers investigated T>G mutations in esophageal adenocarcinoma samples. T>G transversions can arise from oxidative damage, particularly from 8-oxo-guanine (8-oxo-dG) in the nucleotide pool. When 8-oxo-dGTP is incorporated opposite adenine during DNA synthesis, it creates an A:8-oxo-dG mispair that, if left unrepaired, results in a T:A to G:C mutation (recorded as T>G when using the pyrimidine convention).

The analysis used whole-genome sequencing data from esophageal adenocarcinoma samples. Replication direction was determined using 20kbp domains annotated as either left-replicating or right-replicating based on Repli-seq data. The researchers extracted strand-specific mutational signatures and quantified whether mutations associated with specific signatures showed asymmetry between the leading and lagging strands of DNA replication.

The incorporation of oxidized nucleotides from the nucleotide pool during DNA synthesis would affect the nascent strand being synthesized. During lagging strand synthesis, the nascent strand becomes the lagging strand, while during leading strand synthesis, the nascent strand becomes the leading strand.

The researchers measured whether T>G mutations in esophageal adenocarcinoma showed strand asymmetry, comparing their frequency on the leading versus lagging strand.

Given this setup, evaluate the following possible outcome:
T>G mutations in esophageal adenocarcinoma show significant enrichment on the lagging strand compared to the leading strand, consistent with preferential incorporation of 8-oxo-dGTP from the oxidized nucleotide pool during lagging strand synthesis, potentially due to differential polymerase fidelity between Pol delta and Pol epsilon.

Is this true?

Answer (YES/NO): YES